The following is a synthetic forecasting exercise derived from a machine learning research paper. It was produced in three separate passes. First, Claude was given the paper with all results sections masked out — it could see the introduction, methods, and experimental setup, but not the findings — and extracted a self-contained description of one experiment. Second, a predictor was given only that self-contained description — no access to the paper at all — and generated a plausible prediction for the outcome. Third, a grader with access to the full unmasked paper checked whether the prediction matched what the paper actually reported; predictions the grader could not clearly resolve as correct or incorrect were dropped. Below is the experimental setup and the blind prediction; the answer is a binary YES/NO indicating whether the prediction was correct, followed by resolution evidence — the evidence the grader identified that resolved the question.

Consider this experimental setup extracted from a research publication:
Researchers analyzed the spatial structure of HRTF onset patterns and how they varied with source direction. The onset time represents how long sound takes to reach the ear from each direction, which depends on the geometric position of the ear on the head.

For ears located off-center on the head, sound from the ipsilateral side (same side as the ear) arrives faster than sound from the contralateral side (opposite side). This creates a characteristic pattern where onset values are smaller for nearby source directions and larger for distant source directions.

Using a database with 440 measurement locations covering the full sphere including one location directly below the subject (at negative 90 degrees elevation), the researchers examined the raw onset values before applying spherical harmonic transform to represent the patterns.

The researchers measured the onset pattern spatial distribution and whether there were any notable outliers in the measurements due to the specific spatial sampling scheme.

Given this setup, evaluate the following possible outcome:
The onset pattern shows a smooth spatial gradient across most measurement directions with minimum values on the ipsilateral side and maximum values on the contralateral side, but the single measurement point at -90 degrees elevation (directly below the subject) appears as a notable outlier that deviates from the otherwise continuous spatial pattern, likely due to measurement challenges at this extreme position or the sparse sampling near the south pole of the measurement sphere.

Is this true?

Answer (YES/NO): NO